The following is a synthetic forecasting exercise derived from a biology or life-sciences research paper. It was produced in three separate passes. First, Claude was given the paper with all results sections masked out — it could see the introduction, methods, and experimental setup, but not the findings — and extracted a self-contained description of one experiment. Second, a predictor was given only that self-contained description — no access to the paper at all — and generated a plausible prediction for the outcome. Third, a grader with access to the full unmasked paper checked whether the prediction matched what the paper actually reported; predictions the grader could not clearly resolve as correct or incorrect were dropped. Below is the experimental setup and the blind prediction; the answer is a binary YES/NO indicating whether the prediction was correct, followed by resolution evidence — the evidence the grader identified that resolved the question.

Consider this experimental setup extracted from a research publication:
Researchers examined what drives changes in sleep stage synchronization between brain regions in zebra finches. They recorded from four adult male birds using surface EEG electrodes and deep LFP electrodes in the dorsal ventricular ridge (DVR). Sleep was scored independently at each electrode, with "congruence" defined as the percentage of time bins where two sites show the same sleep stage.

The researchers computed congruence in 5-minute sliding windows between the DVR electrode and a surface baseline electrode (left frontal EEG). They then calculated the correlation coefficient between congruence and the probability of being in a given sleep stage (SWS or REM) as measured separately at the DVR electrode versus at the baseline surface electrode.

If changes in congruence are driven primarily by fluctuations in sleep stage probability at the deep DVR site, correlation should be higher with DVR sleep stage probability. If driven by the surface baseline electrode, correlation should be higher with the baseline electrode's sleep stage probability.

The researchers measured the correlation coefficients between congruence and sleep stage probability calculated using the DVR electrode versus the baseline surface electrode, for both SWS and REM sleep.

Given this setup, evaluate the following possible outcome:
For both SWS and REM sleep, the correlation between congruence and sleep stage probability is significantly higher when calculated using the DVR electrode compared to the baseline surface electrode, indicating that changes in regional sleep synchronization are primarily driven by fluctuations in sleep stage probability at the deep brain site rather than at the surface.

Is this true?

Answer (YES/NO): YES